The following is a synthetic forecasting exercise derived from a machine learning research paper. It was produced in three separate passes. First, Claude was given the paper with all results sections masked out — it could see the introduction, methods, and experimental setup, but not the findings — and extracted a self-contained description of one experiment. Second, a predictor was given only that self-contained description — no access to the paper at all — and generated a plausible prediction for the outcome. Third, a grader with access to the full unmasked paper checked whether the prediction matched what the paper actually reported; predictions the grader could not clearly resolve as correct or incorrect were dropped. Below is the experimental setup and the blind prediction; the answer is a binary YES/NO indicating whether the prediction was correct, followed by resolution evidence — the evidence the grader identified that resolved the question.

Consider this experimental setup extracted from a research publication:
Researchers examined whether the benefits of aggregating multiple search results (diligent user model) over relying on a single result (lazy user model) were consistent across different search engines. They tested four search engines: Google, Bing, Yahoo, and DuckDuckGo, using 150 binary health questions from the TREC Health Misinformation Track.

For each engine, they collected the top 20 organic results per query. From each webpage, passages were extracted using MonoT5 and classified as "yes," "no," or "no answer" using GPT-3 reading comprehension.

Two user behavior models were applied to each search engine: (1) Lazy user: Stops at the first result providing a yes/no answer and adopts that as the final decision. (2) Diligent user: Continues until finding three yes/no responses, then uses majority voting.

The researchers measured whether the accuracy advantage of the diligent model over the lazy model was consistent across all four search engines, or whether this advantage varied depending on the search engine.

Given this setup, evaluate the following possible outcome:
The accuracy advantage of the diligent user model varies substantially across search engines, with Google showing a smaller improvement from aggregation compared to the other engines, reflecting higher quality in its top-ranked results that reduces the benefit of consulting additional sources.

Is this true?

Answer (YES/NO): NO